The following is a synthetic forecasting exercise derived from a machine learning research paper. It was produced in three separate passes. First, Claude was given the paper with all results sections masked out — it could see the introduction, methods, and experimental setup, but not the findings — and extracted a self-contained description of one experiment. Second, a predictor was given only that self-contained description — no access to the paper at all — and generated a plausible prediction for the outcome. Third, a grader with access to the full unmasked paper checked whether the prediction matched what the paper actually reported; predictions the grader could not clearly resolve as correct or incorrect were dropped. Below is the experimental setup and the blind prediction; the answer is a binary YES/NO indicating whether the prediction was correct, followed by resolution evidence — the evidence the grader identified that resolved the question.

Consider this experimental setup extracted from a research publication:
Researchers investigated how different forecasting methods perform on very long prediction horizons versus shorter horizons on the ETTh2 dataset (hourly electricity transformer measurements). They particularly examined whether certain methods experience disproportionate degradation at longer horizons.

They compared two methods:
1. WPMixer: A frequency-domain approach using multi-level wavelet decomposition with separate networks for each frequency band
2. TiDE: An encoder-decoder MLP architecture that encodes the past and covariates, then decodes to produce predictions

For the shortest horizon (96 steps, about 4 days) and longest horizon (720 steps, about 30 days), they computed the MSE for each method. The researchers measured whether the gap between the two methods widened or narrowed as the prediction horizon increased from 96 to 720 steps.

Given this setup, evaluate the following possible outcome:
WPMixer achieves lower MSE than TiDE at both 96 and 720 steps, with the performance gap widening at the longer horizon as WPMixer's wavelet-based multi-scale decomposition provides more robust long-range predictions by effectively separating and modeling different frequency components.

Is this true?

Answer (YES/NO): YES